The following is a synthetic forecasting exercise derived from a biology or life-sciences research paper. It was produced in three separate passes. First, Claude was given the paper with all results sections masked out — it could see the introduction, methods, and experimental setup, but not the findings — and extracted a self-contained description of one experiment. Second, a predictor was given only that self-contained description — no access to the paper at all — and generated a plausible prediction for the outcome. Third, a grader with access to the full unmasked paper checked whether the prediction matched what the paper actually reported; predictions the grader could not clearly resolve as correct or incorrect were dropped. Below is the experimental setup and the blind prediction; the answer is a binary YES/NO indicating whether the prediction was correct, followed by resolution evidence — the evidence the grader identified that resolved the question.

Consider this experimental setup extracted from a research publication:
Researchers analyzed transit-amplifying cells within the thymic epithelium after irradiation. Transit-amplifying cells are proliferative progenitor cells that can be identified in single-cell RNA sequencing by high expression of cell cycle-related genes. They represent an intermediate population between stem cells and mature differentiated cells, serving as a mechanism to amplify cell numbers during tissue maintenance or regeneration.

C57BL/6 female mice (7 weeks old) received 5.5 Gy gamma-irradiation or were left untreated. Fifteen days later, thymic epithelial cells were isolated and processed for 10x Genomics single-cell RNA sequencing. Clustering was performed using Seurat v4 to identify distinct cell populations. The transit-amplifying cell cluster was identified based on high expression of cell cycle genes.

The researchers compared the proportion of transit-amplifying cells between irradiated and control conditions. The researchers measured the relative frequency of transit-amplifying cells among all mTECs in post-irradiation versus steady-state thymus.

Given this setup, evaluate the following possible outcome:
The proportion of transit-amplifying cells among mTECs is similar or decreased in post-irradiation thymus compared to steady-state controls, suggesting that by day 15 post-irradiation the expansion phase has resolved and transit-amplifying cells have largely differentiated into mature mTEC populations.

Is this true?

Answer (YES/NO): NO